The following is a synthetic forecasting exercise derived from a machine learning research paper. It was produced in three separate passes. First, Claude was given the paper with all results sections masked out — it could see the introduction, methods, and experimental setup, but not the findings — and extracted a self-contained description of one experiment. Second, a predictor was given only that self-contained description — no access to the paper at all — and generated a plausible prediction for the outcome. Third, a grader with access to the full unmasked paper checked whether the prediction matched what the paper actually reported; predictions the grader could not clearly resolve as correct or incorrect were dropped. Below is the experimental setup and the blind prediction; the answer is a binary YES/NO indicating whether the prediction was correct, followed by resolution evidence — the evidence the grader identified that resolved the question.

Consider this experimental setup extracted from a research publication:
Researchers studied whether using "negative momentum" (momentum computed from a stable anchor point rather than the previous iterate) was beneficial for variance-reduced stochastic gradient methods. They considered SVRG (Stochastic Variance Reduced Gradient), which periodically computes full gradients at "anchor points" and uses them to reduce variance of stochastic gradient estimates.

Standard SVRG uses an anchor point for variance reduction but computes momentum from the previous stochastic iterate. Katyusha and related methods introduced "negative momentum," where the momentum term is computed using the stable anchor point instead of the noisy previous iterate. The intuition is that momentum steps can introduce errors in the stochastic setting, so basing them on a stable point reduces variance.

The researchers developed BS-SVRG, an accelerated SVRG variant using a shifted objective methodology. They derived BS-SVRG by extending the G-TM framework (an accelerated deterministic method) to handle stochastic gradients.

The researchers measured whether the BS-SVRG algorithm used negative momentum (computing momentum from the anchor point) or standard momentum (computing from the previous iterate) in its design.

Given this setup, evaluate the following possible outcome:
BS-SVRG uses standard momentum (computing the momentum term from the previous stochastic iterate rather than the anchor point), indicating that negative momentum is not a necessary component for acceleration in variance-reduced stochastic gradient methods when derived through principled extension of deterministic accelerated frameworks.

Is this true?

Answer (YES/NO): NO